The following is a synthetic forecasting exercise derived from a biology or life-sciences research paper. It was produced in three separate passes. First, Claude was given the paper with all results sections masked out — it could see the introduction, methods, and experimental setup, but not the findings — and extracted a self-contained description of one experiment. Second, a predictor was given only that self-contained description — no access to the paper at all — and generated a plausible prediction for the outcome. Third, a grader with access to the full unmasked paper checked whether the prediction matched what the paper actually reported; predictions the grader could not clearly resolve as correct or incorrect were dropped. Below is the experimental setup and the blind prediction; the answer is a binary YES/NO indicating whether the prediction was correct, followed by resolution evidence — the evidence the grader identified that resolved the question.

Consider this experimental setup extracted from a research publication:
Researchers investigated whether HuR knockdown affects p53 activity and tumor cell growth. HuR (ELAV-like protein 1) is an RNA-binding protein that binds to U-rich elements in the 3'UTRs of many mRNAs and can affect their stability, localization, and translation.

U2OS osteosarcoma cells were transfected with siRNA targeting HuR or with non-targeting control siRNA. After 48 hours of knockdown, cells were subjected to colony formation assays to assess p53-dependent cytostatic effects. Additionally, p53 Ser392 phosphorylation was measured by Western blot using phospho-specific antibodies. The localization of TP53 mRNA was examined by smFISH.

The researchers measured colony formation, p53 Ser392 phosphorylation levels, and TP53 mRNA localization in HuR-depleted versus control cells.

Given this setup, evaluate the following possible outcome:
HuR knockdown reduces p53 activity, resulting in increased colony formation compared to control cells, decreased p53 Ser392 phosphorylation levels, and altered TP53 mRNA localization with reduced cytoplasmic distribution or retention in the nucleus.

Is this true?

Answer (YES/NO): NO